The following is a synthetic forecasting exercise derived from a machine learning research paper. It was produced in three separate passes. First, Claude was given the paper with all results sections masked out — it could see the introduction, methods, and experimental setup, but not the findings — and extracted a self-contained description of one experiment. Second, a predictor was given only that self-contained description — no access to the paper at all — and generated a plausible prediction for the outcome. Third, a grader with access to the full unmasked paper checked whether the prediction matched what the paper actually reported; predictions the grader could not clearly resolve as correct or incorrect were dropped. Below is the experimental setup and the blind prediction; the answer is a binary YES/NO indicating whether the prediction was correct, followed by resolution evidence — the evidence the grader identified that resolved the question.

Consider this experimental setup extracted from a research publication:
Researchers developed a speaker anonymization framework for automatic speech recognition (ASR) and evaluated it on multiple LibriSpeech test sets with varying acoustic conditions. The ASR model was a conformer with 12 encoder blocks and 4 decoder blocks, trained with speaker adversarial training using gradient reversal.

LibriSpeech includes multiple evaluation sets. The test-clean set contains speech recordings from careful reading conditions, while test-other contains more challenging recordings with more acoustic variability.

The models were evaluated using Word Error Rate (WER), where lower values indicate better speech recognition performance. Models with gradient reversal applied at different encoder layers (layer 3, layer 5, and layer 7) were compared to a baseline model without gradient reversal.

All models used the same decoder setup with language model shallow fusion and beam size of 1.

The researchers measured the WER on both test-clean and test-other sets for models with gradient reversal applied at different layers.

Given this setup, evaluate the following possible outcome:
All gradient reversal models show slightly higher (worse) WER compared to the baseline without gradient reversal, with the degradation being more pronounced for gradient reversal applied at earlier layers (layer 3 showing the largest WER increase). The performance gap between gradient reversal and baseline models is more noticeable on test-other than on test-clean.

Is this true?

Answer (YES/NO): NO